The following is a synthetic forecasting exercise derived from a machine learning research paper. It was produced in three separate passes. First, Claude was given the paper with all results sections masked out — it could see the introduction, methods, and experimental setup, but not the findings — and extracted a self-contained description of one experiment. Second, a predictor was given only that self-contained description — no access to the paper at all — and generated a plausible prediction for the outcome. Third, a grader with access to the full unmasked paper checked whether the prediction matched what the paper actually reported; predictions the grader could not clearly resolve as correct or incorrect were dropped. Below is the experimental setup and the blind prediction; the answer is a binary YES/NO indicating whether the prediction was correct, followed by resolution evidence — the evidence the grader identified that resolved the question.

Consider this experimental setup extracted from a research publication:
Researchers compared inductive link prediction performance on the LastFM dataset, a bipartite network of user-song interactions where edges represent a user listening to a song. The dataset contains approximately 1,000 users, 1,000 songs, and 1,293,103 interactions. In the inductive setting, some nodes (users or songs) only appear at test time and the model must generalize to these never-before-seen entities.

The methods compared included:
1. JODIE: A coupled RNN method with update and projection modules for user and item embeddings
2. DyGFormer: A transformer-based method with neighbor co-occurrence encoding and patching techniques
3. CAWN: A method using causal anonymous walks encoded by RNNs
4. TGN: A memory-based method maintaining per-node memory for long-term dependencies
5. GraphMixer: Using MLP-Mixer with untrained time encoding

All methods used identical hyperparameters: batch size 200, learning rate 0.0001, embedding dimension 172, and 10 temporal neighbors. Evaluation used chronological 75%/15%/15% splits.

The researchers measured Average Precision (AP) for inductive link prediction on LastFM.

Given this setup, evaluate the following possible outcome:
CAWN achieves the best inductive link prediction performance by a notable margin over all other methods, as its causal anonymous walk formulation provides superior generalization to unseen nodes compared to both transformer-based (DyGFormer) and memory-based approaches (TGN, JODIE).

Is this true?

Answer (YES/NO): NO